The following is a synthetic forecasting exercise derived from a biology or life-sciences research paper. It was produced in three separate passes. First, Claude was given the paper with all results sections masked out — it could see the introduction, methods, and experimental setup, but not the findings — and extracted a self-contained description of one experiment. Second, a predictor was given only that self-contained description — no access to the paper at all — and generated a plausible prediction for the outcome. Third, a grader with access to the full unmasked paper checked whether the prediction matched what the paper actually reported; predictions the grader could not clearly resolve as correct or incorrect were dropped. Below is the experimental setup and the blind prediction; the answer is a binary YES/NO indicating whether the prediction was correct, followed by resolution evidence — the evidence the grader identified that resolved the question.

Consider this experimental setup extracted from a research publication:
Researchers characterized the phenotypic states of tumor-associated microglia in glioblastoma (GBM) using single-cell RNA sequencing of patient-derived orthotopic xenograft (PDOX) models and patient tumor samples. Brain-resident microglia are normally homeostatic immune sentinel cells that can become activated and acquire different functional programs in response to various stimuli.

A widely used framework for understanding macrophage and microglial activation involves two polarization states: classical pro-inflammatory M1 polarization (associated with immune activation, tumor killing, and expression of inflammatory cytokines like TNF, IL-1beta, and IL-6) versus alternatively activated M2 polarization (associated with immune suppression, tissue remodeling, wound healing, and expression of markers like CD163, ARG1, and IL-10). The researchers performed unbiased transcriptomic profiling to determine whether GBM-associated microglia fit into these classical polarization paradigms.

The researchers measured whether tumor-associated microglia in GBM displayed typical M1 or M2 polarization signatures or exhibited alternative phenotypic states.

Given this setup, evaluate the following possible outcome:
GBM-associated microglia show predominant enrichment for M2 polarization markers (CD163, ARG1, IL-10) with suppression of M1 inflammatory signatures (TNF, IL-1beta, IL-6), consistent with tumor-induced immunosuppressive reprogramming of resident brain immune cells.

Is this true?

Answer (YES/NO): NO